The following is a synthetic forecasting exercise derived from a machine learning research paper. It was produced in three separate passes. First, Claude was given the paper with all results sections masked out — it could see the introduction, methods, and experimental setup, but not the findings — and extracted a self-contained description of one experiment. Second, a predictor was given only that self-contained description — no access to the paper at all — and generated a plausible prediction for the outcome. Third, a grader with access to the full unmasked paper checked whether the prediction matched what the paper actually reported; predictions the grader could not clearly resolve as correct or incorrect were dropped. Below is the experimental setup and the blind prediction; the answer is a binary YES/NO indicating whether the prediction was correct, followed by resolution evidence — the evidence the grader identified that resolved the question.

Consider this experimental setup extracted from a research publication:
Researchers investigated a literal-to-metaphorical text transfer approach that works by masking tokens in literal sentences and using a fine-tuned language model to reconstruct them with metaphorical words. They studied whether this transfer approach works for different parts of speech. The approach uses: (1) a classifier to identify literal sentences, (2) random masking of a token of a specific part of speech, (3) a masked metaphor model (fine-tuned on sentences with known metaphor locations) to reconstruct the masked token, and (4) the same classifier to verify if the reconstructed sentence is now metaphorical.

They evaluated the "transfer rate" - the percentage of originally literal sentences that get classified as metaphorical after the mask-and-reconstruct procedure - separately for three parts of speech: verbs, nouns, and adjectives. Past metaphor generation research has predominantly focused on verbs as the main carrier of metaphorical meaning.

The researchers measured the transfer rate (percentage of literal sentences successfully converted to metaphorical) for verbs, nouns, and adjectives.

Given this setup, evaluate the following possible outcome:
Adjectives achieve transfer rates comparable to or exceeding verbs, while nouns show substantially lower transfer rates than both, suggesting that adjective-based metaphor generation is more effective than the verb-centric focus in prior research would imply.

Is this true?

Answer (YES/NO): NO